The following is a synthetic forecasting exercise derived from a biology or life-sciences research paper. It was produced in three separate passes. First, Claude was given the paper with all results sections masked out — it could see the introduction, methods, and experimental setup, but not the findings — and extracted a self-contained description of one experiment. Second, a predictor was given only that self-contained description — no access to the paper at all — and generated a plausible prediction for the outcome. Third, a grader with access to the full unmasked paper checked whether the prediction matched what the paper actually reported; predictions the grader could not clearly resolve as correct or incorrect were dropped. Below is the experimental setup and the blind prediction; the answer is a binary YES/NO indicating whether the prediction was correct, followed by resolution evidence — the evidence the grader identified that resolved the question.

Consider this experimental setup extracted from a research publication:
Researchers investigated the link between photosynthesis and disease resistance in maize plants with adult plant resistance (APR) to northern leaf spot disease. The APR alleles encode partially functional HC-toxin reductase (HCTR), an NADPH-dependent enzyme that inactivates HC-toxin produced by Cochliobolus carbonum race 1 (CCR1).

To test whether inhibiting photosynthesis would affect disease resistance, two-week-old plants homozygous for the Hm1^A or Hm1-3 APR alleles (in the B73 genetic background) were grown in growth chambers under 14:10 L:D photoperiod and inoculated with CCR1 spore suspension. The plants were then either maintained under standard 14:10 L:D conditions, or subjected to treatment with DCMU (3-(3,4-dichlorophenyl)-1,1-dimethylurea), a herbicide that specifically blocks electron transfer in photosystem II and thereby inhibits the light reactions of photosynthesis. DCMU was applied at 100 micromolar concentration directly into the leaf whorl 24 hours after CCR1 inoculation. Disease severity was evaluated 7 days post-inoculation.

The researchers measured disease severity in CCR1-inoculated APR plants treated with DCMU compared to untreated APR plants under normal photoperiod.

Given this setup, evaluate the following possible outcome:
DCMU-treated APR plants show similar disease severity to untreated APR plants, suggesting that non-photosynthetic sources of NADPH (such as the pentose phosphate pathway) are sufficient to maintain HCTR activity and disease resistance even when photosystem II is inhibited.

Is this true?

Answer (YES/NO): NO